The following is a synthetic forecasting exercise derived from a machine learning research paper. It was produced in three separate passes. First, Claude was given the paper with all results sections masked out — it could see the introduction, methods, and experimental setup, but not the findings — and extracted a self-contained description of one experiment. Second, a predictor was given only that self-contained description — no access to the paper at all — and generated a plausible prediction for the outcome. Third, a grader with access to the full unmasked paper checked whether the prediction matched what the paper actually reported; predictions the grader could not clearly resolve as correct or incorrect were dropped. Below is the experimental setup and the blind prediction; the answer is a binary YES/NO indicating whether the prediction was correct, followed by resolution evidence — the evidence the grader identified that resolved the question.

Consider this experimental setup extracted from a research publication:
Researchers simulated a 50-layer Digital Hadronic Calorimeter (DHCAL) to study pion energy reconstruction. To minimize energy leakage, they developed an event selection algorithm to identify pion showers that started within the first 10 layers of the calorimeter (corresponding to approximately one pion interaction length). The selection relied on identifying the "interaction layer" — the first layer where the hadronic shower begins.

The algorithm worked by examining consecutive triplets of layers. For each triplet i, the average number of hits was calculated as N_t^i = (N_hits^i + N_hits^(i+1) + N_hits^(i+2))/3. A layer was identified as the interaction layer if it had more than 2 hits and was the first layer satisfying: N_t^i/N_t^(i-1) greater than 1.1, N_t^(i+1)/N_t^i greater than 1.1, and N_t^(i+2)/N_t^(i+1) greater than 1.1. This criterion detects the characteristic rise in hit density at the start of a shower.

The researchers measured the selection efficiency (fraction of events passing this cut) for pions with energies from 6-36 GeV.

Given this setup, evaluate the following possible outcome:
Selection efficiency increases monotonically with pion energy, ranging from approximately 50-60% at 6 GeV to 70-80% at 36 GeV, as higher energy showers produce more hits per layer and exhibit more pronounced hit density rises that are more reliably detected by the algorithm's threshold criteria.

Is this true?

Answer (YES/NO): NO